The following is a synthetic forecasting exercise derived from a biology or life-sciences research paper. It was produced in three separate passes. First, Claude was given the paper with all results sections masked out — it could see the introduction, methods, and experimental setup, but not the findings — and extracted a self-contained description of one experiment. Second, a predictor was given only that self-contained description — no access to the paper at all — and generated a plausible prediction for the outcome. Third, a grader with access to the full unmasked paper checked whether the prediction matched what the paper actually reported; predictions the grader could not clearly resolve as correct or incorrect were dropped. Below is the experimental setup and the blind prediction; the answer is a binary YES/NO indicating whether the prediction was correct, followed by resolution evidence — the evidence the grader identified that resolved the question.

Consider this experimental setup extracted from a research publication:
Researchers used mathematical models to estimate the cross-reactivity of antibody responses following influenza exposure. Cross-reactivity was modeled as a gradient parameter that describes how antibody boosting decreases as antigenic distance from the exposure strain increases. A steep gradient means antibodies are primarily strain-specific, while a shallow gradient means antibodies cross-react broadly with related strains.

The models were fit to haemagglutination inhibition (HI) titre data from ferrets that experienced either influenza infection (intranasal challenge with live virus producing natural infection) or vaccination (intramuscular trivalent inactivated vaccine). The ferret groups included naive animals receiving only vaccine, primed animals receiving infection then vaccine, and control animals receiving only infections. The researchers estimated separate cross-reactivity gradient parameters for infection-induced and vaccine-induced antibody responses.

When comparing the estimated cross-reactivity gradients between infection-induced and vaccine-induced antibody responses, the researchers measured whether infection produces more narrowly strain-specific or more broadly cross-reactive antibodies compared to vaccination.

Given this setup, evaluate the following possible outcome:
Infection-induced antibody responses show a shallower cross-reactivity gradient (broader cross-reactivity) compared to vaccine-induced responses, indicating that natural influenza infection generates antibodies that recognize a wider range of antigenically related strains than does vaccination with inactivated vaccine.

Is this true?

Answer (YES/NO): YES